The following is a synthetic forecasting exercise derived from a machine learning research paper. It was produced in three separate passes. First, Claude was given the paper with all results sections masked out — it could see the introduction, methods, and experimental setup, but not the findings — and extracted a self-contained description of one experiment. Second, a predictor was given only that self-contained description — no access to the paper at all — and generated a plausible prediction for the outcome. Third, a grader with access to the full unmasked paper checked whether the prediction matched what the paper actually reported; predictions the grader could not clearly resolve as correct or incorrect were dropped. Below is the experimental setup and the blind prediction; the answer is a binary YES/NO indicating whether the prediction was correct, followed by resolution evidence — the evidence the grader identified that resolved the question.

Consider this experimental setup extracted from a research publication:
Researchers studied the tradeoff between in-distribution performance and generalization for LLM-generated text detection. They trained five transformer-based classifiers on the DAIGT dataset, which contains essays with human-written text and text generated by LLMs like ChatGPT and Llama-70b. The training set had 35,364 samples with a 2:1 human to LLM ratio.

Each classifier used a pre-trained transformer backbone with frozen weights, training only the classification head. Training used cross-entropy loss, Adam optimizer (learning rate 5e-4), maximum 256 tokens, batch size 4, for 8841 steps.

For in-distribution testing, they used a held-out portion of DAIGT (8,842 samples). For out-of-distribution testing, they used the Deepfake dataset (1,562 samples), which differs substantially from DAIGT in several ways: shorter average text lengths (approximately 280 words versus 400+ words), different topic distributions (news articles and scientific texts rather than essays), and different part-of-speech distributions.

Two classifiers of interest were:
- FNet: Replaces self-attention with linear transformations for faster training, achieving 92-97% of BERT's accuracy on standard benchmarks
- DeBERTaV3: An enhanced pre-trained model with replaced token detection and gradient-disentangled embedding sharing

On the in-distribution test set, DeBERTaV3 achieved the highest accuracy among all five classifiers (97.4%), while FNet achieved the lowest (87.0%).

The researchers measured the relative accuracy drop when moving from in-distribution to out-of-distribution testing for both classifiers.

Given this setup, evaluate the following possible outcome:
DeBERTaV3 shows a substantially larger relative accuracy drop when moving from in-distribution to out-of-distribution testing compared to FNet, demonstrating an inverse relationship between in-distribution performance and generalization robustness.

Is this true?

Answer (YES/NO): YES